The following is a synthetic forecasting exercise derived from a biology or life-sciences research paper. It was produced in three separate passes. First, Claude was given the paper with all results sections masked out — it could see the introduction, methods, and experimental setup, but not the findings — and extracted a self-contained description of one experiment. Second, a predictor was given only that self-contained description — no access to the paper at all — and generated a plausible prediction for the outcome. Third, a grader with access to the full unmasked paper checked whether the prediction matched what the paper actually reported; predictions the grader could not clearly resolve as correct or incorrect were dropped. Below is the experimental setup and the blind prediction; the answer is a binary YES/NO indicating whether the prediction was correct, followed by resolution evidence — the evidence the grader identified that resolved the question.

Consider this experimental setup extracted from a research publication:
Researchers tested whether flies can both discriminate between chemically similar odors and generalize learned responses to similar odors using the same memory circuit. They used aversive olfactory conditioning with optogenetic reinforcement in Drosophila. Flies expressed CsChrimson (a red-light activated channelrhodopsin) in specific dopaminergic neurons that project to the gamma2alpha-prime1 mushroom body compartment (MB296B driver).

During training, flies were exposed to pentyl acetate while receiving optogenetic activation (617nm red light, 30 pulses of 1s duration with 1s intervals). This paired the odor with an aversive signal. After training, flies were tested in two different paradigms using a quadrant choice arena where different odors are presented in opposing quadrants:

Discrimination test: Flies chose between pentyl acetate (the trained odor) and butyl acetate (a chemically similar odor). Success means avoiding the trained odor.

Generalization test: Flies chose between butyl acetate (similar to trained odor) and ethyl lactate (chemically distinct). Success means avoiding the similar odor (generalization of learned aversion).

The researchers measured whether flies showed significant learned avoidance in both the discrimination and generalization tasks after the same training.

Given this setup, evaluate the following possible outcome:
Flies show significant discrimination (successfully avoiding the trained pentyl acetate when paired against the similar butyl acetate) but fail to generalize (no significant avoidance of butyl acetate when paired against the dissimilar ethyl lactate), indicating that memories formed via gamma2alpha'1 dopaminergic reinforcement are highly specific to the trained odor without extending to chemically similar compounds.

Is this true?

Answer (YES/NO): NO